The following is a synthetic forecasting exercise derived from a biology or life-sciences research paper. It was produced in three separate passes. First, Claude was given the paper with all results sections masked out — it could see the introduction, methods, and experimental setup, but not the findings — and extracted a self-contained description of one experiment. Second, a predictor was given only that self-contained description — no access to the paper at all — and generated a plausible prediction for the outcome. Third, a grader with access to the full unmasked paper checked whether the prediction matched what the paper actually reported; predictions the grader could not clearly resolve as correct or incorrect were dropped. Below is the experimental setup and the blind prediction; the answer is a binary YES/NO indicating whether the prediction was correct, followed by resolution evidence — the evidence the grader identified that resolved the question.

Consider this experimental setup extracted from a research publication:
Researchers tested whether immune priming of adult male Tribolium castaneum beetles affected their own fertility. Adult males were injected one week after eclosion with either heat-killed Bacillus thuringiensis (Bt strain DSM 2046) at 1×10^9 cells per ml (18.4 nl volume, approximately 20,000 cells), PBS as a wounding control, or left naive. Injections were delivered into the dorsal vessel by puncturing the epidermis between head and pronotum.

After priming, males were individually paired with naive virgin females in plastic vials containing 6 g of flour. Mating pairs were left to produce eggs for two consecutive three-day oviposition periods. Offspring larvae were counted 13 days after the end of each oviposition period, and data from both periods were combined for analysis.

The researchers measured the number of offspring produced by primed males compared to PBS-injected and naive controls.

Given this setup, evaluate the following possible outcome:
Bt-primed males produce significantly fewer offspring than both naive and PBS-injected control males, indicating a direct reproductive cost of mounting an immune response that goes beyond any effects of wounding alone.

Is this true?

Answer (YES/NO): NO